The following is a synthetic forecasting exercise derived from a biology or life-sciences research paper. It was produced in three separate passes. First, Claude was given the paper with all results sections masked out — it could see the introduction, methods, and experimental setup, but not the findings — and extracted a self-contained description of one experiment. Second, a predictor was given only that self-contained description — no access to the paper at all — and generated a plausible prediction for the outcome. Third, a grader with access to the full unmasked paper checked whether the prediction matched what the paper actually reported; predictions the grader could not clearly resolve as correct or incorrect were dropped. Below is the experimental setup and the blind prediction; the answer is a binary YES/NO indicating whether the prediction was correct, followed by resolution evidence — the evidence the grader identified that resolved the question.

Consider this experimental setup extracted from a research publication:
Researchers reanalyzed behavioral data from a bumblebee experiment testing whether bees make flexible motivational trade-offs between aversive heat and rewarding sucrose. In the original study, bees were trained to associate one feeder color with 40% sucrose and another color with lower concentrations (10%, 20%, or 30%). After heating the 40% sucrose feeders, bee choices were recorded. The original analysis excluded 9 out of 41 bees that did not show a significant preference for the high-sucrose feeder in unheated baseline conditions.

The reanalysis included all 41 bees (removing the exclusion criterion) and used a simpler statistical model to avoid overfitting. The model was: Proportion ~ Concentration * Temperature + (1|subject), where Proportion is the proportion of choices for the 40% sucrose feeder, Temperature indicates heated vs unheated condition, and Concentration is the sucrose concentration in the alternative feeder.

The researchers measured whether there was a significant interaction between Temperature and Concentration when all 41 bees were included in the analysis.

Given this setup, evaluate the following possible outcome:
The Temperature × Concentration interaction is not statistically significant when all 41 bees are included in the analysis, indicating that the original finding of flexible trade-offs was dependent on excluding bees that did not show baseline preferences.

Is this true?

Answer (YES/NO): YES